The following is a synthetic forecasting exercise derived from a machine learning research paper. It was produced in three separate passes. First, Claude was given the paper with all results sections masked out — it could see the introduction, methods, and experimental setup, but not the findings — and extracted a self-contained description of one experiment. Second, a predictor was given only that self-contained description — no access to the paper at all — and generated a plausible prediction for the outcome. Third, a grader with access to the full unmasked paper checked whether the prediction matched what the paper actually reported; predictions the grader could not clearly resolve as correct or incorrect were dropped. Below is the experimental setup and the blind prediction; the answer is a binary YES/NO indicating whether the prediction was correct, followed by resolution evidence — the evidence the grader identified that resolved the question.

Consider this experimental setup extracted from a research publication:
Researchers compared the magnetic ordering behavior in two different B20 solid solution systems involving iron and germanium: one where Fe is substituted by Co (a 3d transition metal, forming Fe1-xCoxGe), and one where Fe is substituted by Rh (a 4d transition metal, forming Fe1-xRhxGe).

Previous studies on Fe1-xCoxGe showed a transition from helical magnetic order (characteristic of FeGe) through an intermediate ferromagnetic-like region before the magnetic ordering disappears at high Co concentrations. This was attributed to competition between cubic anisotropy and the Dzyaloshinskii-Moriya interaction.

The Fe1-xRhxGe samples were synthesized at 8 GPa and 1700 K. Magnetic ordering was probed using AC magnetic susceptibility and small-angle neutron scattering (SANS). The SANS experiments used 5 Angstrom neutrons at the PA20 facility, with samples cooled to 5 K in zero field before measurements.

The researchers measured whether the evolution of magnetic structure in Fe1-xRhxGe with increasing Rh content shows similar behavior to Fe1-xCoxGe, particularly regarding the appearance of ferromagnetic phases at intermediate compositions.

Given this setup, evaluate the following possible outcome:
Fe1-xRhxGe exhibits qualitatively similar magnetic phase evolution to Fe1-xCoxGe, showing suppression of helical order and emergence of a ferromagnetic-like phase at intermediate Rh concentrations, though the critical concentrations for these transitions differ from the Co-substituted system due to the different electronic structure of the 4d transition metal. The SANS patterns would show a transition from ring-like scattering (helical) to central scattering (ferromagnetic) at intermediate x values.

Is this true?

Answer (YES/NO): NO